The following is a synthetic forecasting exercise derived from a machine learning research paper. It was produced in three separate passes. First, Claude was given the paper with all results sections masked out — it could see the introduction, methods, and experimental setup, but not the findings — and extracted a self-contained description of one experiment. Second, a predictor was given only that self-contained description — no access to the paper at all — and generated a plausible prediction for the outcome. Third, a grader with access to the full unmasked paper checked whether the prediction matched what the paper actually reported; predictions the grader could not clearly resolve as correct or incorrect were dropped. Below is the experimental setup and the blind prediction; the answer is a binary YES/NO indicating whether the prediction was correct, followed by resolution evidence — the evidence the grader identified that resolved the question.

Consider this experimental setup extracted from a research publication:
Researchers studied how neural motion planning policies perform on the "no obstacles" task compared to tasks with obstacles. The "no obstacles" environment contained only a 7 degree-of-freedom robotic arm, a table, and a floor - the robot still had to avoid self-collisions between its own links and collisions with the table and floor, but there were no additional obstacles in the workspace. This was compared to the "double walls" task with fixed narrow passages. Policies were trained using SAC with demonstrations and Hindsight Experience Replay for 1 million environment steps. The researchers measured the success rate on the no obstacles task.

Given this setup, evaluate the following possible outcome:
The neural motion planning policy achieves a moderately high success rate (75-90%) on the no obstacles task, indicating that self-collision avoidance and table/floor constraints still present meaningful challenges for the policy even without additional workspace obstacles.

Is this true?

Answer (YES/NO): NO